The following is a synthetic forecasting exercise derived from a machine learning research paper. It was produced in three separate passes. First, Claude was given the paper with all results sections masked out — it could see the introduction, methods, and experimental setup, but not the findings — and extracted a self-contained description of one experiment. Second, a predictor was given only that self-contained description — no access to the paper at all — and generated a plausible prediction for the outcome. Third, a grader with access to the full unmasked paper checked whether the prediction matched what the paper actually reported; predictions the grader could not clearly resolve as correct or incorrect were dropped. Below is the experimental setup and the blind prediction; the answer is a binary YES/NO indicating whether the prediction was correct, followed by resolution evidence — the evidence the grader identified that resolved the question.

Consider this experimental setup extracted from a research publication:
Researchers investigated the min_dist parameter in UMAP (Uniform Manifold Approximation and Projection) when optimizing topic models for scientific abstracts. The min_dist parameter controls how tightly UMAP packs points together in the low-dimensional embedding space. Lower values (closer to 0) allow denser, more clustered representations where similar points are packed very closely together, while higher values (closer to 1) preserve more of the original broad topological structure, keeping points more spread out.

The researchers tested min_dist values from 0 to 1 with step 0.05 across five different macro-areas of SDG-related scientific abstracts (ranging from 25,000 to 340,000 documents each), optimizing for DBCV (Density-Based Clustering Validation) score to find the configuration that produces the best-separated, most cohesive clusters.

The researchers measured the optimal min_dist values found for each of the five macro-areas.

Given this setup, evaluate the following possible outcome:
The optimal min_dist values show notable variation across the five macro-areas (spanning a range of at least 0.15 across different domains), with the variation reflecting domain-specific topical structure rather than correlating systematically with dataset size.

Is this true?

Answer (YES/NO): NO